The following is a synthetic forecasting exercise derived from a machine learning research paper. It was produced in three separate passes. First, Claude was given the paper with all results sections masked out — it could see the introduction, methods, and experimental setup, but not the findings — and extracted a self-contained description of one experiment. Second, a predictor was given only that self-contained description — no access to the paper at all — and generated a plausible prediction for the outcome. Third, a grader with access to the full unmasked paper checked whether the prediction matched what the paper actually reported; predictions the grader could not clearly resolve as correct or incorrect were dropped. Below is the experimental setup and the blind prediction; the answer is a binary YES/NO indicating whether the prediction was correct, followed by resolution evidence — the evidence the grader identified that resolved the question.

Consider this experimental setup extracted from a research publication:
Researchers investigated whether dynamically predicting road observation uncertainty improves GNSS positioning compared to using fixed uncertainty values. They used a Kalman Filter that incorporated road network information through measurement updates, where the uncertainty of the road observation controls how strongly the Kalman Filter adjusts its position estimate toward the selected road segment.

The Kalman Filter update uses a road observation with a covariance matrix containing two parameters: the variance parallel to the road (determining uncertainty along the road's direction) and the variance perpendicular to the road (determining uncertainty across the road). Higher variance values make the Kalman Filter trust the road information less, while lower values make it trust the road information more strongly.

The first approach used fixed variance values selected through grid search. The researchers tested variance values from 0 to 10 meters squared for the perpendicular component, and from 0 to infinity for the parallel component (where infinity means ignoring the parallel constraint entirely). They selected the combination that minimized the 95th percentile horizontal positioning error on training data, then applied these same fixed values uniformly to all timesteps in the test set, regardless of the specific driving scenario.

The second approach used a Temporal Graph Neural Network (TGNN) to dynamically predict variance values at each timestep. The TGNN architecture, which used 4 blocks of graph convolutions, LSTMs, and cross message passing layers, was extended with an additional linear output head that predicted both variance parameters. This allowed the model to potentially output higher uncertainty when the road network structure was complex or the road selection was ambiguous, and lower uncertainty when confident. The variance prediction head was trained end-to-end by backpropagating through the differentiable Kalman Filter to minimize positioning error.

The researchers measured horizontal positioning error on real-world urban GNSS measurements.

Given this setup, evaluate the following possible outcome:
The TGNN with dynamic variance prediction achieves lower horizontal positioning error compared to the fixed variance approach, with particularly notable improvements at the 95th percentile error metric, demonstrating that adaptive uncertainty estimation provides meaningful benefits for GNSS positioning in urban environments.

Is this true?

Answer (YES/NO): YES